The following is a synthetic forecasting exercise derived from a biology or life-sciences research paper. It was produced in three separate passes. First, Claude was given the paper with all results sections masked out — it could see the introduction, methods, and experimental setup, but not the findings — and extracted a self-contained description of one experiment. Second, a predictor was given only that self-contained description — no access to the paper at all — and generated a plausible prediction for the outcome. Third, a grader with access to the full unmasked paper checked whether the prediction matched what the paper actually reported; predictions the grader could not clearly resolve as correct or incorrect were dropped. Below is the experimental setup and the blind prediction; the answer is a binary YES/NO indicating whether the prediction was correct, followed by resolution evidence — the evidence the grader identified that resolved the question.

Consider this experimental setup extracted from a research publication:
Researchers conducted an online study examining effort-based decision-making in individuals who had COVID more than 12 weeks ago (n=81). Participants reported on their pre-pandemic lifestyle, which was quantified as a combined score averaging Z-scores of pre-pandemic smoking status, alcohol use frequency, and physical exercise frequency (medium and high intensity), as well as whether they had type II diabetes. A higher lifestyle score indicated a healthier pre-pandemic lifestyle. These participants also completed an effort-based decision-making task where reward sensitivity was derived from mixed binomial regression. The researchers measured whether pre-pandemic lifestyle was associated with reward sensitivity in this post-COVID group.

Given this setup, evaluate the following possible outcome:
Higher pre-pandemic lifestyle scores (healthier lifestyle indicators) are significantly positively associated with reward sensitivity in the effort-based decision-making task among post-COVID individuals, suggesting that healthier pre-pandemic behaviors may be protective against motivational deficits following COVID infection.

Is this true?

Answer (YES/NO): YES